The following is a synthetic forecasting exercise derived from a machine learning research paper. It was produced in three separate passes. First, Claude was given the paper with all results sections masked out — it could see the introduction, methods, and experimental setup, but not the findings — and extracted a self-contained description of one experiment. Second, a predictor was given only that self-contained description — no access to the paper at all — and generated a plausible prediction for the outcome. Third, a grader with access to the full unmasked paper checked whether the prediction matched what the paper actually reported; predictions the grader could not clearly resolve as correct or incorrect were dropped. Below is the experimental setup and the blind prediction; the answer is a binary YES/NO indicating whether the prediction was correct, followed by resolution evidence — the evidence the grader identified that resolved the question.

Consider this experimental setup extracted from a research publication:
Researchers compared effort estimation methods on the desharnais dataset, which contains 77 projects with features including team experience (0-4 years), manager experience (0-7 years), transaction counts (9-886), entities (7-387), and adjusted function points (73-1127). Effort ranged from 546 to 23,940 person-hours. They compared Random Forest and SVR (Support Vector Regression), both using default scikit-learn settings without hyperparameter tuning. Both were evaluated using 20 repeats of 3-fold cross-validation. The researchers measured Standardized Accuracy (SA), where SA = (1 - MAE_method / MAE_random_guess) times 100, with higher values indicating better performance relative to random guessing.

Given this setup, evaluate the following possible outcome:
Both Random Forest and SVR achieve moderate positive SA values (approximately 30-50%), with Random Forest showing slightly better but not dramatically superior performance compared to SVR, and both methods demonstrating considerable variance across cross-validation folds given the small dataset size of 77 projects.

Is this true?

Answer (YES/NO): YES